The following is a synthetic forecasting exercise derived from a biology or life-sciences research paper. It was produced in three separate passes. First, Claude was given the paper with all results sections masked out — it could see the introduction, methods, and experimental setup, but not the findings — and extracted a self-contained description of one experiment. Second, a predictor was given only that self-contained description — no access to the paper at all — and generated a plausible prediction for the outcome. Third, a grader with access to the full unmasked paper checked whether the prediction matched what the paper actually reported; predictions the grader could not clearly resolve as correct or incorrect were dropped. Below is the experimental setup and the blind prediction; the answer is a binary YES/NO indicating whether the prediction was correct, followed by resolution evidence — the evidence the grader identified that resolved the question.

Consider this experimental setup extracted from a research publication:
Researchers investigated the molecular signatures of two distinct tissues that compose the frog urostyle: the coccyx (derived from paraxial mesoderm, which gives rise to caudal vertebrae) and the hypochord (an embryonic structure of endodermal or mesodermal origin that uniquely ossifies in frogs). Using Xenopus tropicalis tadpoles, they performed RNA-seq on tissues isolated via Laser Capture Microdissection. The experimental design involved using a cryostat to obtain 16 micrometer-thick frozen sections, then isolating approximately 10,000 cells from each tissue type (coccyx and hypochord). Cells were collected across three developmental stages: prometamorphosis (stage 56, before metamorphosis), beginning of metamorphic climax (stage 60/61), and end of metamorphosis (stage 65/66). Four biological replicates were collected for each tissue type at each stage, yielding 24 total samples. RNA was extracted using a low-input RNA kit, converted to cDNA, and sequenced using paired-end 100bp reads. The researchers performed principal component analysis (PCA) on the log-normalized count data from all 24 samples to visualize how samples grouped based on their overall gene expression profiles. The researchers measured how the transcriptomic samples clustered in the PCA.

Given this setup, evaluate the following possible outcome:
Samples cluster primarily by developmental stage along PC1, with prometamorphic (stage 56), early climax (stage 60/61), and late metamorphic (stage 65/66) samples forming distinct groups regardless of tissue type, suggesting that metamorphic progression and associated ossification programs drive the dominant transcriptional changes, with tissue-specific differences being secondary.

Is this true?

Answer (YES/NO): NO